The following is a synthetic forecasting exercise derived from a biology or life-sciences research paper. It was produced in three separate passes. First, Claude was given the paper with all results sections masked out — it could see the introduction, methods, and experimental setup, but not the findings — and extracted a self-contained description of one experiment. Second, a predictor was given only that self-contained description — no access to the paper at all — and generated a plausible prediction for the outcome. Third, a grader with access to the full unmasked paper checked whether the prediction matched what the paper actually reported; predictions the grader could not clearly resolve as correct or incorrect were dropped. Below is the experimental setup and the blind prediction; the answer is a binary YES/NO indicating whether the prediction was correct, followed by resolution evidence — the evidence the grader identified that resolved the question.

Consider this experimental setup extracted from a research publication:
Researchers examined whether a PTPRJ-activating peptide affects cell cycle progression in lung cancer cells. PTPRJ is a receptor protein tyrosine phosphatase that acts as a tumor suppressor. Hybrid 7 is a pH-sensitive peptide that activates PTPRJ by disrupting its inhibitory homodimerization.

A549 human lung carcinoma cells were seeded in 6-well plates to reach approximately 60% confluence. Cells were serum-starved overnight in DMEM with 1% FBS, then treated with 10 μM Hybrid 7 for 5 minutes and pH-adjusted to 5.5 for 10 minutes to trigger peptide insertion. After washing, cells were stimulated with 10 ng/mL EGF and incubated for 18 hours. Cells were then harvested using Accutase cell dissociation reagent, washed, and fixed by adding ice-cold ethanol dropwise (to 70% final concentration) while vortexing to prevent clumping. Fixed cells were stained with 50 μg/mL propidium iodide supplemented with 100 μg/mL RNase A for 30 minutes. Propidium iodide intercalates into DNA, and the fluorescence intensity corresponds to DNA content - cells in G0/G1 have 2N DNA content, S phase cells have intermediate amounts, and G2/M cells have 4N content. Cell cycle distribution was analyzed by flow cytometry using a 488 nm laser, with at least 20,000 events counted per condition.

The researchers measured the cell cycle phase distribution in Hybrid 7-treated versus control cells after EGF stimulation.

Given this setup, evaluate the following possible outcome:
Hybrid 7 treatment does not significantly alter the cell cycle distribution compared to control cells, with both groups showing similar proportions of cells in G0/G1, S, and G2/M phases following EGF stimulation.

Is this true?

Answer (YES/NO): NO